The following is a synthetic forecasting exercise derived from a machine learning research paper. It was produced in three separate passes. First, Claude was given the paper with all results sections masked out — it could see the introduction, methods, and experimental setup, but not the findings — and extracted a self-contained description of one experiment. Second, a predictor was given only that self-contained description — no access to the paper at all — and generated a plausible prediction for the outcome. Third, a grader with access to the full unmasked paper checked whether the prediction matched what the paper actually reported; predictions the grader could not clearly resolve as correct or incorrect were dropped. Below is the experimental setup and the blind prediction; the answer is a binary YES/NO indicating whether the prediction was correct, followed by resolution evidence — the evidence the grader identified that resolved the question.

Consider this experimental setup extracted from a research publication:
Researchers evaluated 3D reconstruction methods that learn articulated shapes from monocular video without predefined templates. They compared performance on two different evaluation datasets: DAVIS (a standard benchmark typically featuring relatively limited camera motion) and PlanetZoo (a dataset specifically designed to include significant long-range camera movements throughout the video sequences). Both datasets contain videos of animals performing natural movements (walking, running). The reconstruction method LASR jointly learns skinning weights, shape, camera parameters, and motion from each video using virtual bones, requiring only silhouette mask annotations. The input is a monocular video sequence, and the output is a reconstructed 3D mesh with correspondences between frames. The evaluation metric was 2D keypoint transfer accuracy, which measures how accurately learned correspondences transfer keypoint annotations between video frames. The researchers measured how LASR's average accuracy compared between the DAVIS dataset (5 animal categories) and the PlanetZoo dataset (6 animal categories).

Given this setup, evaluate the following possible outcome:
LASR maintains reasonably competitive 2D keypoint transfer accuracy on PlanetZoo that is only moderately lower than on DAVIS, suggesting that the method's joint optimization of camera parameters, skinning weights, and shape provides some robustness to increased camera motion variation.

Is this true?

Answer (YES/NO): NO